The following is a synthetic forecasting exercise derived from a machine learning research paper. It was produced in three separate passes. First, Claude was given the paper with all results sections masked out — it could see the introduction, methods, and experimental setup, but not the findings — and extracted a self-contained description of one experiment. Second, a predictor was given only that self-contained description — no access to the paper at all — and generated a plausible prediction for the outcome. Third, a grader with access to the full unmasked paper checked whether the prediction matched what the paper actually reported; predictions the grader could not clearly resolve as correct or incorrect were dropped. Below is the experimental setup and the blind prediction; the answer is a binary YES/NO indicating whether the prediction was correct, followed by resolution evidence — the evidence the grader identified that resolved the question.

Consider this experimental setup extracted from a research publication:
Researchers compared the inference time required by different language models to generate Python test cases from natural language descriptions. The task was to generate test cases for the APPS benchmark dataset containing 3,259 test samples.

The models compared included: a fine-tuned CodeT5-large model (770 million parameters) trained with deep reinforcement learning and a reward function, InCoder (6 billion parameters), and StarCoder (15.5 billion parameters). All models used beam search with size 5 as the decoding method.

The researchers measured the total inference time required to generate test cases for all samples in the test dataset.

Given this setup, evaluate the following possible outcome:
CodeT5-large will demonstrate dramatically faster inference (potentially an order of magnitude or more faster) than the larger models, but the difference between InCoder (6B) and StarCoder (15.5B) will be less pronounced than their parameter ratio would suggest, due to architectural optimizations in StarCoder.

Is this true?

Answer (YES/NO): NO